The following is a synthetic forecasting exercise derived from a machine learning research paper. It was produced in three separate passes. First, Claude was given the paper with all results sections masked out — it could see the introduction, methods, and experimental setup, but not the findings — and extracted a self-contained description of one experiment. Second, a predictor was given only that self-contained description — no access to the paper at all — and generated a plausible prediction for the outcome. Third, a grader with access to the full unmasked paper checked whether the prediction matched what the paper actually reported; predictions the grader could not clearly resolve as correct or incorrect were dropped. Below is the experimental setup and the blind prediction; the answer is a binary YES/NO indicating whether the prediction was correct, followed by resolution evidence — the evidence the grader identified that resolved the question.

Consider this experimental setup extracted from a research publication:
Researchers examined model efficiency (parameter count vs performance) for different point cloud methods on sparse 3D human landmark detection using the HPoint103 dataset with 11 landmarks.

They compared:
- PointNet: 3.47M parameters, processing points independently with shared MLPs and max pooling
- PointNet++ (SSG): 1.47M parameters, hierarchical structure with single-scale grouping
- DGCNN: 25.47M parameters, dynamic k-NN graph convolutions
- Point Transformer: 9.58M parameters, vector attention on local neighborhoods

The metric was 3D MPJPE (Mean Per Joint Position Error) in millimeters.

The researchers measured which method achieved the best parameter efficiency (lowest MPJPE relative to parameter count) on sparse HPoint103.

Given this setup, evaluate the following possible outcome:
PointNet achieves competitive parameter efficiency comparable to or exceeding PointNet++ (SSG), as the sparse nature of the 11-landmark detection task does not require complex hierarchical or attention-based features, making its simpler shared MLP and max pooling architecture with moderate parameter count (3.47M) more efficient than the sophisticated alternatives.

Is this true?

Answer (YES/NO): NO